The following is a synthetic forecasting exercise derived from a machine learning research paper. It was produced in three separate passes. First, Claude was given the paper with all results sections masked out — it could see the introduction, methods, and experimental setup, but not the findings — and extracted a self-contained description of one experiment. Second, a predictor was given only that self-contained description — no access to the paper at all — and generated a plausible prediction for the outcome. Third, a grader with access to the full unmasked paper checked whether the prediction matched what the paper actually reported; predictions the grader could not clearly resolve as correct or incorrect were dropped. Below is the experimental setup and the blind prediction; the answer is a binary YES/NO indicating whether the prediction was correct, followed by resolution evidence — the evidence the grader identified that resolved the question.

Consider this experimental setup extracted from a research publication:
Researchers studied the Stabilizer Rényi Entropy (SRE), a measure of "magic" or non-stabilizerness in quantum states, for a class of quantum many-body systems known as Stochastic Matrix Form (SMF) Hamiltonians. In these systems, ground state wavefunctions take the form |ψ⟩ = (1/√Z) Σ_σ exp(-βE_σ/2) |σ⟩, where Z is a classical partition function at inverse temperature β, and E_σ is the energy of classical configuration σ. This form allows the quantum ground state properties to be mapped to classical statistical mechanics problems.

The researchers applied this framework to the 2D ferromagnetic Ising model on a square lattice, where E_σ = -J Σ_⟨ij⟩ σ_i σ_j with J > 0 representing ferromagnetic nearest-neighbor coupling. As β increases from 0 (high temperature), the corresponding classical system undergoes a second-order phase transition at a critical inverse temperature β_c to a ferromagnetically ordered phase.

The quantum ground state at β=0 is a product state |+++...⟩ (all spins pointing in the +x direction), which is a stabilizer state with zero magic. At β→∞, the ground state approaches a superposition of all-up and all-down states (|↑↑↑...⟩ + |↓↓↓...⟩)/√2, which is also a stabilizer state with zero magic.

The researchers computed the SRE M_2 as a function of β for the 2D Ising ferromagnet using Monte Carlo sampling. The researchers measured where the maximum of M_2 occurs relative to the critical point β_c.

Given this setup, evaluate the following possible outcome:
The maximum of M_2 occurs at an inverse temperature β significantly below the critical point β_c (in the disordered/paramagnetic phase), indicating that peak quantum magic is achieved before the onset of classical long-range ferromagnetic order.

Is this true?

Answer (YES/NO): YES